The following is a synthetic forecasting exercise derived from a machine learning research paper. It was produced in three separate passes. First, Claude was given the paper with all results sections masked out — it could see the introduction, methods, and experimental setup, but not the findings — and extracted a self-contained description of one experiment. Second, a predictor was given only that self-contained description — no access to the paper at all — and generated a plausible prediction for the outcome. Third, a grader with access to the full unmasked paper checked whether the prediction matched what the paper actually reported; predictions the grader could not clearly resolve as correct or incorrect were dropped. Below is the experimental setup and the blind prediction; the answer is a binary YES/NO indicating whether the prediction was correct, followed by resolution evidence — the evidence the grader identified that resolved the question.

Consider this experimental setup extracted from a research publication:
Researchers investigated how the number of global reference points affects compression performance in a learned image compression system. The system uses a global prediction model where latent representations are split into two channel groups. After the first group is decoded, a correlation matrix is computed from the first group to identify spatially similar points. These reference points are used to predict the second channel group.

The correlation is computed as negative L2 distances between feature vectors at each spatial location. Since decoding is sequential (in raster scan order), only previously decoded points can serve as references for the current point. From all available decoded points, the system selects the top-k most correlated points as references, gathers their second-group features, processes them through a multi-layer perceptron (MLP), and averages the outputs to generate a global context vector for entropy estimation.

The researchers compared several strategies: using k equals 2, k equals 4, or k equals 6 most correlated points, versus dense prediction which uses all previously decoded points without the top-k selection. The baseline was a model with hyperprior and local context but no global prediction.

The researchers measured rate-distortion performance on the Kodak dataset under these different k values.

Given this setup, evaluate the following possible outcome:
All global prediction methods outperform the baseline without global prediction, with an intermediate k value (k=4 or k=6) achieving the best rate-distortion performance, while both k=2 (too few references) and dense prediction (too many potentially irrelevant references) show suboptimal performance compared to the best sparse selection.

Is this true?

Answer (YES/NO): NO